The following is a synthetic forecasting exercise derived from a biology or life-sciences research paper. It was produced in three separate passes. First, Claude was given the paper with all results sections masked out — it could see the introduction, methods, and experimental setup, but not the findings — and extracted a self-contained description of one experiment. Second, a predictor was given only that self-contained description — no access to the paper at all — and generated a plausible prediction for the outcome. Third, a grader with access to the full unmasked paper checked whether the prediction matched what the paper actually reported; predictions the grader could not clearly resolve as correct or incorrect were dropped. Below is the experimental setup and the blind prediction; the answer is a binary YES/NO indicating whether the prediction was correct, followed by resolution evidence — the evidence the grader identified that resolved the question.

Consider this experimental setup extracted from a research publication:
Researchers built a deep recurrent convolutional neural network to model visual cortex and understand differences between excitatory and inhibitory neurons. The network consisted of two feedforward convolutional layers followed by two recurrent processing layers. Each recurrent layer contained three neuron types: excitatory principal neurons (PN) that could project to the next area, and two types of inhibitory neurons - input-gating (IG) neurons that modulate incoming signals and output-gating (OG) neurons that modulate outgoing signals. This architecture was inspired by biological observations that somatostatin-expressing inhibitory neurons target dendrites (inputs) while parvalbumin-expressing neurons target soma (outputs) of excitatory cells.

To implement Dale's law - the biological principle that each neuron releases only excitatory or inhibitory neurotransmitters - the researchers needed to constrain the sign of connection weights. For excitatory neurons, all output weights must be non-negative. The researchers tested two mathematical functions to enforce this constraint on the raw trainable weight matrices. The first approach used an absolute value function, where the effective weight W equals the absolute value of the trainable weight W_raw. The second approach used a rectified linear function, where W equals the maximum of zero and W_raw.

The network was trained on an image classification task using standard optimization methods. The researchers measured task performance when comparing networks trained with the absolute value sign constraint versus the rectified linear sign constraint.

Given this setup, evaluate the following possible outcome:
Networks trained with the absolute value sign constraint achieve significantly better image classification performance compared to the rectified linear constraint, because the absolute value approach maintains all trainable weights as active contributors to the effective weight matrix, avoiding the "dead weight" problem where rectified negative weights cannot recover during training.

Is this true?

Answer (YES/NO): YES